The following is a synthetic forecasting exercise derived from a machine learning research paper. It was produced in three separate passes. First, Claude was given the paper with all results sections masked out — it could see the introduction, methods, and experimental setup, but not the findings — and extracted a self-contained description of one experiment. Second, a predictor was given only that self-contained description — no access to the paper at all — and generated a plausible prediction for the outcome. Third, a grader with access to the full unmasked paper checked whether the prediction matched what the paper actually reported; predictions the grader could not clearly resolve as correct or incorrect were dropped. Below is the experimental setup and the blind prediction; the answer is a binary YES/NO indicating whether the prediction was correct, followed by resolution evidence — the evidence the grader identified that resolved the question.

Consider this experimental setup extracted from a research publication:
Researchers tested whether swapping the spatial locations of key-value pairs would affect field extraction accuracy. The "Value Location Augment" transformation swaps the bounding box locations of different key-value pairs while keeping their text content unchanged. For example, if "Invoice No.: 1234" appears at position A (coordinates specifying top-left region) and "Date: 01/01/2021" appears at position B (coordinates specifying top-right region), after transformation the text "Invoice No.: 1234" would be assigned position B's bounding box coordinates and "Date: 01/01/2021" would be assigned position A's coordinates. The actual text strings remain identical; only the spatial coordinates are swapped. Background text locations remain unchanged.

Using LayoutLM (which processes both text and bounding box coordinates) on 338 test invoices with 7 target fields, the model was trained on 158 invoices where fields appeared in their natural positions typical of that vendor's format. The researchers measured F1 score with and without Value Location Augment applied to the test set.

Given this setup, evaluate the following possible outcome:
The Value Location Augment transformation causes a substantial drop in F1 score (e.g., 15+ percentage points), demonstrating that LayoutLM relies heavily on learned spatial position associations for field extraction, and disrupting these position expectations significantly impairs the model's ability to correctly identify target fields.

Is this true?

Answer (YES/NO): NO